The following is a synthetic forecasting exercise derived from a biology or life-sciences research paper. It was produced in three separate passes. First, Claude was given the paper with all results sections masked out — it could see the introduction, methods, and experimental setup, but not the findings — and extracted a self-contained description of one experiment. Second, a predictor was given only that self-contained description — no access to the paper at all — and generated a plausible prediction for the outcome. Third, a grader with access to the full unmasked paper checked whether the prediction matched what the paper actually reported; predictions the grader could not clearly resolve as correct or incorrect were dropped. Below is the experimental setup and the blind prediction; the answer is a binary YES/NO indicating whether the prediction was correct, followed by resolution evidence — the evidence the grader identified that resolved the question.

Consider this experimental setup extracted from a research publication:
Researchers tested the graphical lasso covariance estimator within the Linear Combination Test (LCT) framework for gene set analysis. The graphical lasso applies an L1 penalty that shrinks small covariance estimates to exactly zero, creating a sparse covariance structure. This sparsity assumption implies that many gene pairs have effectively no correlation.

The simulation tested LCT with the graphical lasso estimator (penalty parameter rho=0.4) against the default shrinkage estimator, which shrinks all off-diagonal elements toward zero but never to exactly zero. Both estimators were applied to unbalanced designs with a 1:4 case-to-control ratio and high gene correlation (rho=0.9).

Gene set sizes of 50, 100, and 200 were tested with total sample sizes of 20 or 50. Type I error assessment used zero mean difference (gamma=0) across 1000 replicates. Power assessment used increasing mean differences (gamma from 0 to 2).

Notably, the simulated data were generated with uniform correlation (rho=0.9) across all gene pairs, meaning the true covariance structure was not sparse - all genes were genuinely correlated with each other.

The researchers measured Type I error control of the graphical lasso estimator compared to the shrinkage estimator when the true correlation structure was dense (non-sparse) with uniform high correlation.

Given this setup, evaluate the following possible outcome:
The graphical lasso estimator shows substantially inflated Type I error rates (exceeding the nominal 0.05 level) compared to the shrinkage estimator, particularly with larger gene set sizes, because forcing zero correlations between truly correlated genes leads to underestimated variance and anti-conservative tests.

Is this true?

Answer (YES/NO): NO